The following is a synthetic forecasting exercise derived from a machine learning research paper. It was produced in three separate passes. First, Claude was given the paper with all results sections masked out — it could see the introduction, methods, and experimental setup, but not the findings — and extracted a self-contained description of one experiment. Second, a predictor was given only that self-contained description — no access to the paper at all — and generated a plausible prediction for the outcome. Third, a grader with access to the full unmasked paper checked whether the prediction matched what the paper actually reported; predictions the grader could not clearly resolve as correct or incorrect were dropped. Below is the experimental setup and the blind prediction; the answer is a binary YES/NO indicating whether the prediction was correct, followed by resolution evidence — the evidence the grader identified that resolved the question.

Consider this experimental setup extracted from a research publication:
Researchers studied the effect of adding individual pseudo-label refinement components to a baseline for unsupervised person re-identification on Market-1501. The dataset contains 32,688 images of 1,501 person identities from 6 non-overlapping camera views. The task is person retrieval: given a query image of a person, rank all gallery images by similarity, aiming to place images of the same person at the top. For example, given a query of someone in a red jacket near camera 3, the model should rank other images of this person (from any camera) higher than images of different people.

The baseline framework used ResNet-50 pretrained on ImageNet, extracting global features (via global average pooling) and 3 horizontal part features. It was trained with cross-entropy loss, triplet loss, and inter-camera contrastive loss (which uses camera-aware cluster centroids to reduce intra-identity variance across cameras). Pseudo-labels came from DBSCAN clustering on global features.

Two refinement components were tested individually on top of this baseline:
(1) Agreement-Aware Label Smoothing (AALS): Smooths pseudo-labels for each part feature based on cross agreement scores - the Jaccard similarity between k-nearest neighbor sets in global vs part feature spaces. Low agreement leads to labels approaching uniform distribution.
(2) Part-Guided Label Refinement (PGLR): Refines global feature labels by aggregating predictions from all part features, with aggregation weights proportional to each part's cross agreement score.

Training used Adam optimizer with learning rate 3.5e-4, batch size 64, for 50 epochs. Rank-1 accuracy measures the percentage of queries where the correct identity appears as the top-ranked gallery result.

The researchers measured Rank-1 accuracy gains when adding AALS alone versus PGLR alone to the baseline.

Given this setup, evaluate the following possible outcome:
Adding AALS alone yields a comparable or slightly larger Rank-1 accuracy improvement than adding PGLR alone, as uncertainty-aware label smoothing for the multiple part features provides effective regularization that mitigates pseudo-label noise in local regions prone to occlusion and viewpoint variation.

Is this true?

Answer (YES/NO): YES